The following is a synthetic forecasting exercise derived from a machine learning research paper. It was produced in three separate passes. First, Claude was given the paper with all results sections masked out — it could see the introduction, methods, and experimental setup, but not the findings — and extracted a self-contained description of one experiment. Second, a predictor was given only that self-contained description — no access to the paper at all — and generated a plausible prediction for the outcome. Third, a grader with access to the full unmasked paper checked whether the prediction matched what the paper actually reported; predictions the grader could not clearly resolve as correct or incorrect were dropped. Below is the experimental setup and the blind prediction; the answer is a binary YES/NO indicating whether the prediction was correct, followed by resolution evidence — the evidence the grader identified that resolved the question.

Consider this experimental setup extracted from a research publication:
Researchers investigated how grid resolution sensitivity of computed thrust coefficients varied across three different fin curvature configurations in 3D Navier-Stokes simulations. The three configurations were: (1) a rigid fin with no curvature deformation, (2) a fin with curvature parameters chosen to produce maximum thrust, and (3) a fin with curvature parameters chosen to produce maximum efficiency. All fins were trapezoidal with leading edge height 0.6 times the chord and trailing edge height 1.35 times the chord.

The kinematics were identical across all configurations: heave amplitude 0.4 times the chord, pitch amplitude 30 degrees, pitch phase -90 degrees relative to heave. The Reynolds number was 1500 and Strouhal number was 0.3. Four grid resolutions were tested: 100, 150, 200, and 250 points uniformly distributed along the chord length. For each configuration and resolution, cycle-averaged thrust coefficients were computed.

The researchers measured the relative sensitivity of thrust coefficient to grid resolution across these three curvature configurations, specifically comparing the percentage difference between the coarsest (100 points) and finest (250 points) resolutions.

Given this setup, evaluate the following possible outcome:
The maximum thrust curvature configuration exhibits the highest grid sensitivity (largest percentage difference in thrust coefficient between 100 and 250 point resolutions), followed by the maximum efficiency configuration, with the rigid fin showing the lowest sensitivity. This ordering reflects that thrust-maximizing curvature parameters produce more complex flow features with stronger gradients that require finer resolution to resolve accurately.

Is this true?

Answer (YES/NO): NO